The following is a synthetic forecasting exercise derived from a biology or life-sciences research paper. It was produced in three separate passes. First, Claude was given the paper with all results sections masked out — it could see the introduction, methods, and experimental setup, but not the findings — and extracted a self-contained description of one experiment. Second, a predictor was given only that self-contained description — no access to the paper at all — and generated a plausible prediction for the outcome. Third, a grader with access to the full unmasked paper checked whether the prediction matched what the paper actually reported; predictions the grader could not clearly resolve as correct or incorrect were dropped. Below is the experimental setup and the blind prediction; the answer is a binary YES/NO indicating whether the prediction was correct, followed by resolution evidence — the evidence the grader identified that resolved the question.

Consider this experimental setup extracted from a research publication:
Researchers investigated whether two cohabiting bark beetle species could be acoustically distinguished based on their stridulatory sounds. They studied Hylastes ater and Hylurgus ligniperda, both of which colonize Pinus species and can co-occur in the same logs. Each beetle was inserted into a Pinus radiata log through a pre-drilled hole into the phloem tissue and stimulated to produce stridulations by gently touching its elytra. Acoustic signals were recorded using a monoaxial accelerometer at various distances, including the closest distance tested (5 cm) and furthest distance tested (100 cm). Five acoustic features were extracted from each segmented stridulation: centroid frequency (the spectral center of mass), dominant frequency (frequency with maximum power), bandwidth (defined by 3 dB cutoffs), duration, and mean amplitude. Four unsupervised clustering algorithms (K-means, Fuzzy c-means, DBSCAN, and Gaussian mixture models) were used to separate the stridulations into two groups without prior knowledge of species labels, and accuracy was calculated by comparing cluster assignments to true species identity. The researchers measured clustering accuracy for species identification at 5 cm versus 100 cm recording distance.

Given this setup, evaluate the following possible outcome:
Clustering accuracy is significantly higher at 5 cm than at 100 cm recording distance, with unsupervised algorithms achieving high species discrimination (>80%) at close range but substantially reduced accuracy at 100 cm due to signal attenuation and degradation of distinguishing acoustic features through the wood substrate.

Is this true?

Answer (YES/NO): YES